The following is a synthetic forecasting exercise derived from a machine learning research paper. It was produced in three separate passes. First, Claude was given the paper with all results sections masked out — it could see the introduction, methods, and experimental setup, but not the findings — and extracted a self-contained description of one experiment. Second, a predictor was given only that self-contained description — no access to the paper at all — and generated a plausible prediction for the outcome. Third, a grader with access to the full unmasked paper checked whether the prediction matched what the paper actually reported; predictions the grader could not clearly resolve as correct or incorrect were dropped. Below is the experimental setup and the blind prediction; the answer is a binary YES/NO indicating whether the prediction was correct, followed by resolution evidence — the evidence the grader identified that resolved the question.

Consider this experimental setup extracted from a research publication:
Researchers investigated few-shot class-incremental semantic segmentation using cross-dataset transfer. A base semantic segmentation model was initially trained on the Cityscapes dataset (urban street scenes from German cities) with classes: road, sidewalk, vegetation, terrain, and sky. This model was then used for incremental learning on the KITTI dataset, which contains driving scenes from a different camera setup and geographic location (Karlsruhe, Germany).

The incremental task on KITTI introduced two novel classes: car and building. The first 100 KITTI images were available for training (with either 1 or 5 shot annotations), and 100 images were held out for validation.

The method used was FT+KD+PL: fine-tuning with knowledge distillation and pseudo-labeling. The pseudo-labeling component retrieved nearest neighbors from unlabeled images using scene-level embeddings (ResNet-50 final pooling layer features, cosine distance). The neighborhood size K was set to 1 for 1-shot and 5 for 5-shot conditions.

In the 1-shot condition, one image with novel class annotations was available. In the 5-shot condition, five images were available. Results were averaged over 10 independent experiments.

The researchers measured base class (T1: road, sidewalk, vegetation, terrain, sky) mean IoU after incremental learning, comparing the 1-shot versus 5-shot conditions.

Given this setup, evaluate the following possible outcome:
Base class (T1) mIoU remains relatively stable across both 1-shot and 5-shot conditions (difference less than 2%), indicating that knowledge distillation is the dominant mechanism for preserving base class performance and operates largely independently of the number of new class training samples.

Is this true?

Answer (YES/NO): NO